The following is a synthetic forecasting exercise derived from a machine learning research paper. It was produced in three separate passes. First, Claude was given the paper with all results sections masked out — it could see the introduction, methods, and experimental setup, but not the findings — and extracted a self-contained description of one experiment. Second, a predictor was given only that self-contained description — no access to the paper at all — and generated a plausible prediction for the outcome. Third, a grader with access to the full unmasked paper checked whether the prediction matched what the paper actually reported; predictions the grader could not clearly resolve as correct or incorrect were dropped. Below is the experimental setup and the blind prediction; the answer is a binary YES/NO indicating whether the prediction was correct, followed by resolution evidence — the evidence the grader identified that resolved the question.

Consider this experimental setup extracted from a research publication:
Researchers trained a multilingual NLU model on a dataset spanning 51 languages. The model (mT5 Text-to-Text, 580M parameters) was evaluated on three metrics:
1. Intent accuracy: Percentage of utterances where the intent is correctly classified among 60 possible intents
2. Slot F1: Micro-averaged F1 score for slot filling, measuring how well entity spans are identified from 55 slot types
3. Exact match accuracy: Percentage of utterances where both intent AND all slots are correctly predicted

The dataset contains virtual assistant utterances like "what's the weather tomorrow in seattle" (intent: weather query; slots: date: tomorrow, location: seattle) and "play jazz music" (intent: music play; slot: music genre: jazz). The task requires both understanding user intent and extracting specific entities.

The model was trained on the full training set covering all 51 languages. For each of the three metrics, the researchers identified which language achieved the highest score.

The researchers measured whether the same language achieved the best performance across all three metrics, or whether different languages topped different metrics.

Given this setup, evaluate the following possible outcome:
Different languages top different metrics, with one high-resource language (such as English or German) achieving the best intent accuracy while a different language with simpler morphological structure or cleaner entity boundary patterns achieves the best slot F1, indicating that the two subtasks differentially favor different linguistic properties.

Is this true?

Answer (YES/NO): YES